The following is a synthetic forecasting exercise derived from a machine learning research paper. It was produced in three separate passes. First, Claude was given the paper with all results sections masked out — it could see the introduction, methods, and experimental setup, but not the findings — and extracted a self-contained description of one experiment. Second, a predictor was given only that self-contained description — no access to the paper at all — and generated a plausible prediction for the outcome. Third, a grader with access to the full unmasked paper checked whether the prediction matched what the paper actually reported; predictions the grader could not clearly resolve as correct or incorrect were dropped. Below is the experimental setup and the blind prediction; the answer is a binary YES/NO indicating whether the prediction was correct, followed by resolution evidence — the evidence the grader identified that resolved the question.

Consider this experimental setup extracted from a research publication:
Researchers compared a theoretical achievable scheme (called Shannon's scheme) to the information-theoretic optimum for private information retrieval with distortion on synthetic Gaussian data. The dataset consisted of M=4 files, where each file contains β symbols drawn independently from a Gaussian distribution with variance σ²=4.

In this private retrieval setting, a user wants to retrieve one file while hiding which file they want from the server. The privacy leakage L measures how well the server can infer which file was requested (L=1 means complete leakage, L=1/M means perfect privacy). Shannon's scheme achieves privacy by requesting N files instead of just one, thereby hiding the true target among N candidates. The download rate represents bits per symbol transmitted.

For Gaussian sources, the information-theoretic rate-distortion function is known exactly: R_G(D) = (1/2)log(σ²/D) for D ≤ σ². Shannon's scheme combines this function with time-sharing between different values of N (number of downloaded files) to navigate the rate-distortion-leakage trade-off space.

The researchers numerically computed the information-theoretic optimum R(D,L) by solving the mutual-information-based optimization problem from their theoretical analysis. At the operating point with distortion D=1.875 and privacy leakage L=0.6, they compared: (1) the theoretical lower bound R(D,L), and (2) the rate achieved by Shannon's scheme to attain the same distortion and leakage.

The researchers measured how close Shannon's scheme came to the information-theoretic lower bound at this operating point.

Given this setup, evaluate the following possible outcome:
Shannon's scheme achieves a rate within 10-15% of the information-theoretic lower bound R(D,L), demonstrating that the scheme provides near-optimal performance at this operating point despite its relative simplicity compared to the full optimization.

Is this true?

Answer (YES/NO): NO